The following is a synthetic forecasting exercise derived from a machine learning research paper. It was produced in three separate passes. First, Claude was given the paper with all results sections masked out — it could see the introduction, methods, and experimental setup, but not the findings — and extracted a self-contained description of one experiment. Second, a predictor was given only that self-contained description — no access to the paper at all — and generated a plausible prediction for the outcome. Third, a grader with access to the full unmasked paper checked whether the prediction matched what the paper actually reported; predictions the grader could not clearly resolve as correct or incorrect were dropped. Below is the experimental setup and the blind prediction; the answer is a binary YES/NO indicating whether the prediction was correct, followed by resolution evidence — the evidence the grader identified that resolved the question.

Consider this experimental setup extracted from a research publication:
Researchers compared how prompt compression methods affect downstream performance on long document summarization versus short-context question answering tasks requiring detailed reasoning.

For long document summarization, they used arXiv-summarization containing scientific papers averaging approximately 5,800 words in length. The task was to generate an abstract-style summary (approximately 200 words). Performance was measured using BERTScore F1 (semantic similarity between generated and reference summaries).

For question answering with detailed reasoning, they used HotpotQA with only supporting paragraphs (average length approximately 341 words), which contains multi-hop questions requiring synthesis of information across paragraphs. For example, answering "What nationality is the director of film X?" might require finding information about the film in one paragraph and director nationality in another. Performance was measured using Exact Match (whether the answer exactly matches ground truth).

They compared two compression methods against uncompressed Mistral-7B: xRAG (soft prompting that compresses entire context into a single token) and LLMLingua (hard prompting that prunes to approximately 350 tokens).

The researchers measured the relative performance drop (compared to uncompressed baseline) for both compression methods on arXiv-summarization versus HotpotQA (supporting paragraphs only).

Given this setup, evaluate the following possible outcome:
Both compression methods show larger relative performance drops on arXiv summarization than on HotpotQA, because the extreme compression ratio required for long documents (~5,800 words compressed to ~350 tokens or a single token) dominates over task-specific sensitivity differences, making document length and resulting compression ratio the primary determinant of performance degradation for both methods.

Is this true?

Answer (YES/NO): NO